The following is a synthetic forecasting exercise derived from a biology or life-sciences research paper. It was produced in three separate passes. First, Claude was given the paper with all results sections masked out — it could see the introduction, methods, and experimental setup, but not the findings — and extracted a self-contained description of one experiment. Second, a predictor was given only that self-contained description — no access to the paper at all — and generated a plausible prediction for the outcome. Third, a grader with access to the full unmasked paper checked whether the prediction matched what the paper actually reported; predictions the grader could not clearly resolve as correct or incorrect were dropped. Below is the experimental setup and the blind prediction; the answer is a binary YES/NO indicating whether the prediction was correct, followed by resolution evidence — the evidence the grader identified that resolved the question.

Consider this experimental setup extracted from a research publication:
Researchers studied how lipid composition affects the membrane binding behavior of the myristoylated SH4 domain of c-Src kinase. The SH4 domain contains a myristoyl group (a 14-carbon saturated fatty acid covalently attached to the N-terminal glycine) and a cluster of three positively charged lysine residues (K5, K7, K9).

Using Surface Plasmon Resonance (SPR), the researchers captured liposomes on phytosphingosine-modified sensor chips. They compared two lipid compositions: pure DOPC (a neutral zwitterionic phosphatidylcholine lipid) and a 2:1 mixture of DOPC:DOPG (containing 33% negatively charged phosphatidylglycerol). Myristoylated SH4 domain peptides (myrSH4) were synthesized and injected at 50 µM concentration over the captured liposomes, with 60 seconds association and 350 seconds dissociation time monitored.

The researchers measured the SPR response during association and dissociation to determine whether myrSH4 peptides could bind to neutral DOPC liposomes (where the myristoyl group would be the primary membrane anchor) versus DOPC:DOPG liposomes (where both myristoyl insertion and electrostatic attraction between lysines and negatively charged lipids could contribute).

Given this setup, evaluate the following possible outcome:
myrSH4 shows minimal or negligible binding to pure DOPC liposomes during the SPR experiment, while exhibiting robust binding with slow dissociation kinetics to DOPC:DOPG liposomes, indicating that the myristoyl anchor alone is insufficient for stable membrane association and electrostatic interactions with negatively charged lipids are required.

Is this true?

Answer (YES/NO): NO